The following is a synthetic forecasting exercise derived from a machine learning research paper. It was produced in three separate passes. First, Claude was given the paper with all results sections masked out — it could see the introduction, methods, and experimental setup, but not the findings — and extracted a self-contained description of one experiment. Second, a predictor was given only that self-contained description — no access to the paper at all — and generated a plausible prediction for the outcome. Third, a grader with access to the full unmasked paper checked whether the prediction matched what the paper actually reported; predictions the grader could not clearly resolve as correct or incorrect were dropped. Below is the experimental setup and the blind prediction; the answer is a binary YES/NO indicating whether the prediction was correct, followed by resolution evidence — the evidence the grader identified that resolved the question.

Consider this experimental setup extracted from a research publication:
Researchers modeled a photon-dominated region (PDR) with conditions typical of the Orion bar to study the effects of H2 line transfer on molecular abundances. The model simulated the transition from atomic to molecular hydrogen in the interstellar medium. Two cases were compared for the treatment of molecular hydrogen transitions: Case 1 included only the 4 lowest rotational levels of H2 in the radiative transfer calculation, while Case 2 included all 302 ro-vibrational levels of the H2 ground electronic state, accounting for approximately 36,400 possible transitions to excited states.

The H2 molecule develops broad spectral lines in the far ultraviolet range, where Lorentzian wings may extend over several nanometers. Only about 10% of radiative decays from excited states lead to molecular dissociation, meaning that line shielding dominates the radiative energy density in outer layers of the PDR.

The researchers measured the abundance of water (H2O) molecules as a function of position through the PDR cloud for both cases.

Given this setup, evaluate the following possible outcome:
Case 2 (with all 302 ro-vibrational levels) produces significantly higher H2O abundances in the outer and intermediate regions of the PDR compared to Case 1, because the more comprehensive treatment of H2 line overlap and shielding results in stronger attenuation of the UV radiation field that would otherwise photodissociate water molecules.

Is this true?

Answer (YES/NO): YES